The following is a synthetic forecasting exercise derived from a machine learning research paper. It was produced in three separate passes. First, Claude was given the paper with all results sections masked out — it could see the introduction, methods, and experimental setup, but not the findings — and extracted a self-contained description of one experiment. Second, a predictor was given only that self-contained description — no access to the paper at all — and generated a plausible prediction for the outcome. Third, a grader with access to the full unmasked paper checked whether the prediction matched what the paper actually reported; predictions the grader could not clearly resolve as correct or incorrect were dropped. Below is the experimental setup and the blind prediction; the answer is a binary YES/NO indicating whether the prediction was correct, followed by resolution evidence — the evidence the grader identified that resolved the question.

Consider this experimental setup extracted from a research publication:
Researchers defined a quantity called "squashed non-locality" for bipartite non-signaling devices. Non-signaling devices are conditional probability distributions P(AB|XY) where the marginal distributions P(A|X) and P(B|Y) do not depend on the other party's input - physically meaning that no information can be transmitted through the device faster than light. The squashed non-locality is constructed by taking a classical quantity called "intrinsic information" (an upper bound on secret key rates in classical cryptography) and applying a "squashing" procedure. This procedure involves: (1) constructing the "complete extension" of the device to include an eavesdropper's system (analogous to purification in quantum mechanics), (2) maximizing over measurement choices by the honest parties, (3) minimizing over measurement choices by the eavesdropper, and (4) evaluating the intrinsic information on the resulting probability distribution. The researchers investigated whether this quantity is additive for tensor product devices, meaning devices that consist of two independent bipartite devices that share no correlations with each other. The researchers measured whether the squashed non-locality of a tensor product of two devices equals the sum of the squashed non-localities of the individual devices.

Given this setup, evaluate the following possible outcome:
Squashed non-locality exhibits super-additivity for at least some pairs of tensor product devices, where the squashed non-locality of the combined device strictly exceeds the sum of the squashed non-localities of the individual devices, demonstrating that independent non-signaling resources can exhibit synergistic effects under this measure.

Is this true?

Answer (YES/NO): NO